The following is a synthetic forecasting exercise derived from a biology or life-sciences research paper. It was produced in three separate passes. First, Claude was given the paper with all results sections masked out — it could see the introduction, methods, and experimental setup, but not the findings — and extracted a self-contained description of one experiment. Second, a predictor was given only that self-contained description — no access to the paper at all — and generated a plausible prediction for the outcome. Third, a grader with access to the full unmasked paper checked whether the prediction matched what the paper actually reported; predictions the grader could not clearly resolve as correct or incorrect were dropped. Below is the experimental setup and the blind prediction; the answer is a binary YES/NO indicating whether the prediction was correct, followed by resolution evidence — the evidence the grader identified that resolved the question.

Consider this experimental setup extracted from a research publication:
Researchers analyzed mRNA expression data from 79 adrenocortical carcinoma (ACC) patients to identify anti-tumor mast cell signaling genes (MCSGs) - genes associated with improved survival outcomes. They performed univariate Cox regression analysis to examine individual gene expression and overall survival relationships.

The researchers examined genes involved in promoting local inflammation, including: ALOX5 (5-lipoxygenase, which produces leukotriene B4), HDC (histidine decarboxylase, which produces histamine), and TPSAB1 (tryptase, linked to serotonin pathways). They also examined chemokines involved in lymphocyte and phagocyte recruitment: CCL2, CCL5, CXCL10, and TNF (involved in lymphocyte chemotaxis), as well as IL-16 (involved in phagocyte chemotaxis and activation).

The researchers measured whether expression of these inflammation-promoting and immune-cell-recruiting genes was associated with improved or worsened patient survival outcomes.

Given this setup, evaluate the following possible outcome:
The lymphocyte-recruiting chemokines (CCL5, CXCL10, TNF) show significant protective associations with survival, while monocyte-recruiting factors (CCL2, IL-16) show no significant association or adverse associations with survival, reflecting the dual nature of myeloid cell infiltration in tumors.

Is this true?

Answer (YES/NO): NO